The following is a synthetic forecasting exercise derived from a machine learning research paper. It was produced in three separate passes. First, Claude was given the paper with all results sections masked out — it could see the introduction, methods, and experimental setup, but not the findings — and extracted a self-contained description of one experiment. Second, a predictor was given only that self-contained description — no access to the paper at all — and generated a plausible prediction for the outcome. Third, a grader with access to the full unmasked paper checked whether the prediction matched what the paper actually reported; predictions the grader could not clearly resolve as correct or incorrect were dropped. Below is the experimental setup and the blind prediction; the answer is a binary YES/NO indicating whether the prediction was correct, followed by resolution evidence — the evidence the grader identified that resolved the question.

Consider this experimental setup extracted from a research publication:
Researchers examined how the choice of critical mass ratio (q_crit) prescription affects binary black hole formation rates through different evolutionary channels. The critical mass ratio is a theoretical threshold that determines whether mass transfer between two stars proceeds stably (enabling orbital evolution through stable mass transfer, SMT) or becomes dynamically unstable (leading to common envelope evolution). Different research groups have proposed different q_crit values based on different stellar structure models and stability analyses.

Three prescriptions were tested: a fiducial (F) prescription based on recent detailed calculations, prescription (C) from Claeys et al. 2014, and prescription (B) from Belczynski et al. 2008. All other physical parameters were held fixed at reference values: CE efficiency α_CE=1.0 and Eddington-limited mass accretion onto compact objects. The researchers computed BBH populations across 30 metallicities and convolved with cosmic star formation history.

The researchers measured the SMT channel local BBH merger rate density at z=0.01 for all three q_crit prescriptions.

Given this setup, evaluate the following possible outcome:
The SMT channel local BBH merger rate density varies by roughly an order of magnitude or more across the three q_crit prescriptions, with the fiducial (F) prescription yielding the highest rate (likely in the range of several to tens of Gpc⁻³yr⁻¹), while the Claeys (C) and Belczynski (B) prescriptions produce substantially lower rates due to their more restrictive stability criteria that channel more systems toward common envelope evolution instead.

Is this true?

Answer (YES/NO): NO